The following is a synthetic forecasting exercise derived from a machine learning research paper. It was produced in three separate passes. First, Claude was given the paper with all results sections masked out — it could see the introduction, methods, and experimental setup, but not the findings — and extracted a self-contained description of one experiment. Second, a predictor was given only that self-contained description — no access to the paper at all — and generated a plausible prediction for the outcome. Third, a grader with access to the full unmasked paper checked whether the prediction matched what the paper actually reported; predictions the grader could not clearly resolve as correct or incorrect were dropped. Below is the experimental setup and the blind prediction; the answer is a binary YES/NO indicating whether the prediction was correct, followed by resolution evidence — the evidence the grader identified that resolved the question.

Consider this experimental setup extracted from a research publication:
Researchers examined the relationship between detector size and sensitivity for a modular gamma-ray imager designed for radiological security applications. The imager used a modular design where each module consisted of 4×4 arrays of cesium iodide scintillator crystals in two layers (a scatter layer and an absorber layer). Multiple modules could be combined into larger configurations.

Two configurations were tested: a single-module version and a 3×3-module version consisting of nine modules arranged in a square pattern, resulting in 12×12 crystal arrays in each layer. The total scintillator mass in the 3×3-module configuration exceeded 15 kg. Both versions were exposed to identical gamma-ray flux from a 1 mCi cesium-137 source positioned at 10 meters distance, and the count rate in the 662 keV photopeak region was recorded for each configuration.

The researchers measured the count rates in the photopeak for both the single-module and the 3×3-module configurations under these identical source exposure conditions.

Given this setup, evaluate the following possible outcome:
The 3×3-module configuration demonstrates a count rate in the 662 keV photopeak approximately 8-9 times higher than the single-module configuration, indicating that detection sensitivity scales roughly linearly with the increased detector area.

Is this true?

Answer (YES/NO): NO